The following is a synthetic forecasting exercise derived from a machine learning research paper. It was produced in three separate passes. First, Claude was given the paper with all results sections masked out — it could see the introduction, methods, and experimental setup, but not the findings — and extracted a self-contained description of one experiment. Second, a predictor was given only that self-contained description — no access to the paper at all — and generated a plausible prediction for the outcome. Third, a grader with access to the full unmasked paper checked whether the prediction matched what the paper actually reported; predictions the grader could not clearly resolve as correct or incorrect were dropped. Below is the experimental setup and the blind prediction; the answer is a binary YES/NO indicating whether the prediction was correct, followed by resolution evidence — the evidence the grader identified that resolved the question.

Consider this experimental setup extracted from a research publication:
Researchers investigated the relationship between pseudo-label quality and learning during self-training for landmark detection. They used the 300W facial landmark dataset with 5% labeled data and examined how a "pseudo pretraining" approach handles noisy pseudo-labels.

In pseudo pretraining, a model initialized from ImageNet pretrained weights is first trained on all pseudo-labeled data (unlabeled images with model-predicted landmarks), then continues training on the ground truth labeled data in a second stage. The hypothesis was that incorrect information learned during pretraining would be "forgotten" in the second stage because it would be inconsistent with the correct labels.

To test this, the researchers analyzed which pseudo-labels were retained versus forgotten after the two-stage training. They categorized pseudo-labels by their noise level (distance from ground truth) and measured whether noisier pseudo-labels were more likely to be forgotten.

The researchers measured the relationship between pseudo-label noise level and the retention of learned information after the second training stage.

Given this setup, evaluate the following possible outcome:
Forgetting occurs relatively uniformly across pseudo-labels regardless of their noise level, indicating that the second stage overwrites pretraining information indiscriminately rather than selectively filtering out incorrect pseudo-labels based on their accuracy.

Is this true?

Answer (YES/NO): NO